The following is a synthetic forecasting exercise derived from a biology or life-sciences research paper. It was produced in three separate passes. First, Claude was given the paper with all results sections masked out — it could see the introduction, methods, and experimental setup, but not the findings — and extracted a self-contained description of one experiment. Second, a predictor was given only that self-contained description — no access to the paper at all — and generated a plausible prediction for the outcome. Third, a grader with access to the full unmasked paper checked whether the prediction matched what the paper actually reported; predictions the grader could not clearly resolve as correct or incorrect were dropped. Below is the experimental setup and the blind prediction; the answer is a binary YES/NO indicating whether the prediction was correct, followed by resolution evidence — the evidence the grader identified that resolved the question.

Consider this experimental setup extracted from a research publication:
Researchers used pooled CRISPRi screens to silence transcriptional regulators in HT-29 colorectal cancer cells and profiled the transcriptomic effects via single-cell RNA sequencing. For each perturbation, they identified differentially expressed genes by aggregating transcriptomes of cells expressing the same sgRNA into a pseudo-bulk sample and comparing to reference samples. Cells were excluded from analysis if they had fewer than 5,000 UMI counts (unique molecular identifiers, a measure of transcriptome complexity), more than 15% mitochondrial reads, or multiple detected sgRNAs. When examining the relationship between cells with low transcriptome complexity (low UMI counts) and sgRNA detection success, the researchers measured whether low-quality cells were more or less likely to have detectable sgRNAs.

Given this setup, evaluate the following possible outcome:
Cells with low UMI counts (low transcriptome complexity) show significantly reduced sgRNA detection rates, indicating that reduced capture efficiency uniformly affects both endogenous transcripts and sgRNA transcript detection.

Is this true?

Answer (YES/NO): YES